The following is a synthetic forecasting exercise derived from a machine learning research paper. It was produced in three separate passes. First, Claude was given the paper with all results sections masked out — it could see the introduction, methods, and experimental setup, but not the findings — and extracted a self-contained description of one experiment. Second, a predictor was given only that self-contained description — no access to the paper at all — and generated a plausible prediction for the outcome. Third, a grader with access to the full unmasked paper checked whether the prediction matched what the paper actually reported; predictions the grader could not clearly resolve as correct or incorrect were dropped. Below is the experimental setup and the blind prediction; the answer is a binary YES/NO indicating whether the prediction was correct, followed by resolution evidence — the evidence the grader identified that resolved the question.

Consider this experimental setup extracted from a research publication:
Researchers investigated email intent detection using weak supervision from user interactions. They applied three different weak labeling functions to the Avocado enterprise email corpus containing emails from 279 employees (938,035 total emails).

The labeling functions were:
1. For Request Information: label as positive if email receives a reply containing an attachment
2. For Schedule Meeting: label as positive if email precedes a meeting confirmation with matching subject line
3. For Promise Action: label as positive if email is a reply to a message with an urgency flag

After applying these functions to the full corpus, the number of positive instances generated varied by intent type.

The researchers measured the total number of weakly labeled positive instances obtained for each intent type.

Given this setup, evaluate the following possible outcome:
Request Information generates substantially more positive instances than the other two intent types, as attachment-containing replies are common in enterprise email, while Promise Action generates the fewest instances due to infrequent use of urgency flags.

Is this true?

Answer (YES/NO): YES